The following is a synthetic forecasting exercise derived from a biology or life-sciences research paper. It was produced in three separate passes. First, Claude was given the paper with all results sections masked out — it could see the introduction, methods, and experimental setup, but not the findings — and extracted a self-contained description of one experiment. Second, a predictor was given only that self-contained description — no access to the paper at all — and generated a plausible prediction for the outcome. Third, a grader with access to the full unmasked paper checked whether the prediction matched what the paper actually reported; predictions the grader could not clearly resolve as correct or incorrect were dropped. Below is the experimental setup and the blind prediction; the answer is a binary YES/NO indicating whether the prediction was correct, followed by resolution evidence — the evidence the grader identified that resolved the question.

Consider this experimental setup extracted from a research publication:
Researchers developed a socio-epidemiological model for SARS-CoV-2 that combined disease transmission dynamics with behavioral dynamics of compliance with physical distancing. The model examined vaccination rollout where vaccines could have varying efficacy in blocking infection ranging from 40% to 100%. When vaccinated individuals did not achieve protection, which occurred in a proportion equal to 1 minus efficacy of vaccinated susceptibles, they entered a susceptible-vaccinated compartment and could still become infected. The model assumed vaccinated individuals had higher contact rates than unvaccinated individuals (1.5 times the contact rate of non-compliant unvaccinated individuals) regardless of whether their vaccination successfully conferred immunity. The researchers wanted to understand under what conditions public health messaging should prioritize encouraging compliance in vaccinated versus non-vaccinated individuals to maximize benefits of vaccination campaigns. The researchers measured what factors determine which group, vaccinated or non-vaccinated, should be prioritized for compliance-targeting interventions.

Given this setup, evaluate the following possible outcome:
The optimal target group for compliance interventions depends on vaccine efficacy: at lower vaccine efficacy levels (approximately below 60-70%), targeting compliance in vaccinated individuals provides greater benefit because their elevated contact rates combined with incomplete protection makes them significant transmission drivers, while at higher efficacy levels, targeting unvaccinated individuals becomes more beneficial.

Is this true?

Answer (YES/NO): NO